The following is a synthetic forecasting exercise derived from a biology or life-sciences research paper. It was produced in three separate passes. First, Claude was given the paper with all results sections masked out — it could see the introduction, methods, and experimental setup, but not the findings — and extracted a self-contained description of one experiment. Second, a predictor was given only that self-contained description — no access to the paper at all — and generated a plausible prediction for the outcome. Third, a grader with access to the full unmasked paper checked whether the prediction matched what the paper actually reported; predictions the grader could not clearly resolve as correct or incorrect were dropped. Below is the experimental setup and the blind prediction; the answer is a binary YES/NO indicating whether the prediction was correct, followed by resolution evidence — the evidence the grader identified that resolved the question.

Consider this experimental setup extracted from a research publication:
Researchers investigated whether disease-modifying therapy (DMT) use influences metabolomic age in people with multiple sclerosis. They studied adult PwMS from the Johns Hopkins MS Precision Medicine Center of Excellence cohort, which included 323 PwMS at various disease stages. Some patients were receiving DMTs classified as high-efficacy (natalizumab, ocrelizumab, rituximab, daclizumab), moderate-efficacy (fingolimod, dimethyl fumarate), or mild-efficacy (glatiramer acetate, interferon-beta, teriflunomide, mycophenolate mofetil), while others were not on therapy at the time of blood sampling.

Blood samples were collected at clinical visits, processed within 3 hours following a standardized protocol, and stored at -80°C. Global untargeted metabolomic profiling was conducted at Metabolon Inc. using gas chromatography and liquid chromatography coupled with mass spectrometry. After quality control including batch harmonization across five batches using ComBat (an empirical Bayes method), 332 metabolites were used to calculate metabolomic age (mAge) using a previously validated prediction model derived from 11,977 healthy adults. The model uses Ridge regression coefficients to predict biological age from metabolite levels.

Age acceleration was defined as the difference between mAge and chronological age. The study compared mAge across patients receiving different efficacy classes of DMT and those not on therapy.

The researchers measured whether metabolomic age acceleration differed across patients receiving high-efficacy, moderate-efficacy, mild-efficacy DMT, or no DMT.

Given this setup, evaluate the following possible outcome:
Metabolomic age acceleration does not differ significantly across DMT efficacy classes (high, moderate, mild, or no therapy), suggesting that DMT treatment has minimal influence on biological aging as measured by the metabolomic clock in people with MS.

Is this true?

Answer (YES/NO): YES